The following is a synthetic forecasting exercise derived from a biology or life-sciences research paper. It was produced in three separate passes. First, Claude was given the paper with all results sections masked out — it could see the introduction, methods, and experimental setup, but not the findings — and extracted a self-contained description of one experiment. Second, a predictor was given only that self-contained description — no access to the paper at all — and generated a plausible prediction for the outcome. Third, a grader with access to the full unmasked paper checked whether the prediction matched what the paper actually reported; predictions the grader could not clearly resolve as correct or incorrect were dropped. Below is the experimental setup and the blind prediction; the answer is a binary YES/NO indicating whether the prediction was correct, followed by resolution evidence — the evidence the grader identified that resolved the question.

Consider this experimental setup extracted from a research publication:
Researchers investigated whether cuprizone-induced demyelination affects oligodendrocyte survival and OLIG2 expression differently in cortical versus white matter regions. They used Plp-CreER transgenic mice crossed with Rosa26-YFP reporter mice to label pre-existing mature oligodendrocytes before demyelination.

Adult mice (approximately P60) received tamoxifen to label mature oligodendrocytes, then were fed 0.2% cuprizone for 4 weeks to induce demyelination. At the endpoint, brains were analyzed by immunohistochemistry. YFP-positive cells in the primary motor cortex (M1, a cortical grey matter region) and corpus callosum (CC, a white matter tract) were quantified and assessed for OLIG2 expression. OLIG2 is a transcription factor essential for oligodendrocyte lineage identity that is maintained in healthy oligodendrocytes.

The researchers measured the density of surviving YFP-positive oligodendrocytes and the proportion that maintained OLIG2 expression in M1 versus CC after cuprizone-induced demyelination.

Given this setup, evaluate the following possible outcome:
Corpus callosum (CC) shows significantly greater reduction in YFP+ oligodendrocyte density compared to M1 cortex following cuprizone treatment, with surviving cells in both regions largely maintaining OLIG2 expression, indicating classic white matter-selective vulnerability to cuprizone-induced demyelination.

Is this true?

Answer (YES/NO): NO